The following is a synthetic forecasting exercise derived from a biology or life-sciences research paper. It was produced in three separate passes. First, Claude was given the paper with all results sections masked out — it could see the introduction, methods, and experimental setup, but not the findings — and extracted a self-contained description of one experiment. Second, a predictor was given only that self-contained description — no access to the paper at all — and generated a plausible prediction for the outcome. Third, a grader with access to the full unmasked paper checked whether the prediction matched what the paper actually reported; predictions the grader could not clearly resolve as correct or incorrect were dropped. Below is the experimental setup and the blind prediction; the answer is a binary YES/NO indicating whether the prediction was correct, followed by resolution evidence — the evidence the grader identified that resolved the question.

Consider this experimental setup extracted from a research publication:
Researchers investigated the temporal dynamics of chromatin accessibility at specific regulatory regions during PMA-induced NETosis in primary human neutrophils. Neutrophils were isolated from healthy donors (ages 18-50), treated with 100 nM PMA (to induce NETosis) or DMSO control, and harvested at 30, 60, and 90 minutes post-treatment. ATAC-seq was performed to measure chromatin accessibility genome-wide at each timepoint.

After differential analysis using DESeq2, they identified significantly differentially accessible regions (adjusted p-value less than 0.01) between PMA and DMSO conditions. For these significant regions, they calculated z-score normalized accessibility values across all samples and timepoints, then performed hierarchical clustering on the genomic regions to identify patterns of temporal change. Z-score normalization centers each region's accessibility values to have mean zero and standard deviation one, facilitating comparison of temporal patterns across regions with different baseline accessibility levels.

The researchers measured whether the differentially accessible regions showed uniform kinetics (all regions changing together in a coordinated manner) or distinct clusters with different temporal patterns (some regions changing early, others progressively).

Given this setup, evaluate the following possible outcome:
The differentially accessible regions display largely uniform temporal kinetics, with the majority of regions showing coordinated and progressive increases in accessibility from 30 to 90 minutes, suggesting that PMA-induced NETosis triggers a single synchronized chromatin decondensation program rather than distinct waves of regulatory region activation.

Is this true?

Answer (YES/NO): NO